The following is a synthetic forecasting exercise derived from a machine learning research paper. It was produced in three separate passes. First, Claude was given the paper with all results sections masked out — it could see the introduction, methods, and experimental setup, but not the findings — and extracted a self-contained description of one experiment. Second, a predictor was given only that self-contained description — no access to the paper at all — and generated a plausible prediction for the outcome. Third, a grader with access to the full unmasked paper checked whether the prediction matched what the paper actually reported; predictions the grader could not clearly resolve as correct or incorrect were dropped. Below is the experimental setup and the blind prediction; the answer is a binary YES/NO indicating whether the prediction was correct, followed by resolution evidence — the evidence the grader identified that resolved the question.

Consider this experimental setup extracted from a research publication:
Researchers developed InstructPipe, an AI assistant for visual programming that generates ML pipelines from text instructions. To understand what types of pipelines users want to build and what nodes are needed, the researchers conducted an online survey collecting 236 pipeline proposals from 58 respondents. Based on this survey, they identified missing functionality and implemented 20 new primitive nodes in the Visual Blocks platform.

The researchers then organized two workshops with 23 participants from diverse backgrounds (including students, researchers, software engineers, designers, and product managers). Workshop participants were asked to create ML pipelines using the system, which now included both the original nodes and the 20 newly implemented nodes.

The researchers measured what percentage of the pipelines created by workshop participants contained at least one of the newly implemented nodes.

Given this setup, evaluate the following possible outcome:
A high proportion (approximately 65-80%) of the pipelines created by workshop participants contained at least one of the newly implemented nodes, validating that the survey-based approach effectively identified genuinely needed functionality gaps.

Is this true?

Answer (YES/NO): NO